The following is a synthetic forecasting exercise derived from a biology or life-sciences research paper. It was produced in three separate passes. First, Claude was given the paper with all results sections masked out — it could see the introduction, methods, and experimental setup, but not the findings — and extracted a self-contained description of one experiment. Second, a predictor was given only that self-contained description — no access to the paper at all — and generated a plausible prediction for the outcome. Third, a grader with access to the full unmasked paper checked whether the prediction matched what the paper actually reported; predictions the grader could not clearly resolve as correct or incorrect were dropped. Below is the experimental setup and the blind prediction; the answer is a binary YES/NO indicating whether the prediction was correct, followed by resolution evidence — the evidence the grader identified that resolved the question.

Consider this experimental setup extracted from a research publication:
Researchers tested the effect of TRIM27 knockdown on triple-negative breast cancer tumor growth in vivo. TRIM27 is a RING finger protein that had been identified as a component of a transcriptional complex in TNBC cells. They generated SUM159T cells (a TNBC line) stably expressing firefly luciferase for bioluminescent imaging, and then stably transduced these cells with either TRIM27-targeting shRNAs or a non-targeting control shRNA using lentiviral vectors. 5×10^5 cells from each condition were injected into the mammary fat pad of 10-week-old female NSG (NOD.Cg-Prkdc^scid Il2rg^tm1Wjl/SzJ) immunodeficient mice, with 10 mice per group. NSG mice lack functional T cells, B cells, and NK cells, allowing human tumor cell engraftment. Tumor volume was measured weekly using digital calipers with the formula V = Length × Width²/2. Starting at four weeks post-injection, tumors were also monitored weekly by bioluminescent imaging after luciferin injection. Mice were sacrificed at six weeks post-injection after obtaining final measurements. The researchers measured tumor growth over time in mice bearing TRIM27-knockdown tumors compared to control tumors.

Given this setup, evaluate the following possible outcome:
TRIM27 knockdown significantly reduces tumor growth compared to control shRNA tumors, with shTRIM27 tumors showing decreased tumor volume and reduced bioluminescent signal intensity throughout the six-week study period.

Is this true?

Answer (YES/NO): YES